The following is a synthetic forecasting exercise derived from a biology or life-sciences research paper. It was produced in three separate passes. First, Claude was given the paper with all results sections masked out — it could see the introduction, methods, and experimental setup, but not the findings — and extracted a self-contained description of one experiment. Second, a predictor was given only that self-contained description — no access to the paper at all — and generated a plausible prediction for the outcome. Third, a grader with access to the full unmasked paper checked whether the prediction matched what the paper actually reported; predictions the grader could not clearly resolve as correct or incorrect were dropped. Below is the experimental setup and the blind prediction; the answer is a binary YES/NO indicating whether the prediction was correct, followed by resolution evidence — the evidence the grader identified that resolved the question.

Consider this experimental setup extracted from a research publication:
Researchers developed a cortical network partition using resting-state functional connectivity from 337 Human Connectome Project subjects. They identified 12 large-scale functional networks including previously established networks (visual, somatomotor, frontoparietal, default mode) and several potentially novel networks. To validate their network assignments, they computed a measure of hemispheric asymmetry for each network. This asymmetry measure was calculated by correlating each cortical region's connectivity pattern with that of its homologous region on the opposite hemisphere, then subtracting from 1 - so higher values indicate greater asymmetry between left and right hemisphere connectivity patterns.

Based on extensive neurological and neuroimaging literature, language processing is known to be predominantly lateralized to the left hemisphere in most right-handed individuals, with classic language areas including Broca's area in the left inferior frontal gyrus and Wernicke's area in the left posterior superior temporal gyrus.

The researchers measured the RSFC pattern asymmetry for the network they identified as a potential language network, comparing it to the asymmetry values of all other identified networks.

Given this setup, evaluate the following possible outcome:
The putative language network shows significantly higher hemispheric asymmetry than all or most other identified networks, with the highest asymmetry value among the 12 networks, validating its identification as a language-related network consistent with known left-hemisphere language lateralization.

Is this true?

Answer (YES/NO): YES